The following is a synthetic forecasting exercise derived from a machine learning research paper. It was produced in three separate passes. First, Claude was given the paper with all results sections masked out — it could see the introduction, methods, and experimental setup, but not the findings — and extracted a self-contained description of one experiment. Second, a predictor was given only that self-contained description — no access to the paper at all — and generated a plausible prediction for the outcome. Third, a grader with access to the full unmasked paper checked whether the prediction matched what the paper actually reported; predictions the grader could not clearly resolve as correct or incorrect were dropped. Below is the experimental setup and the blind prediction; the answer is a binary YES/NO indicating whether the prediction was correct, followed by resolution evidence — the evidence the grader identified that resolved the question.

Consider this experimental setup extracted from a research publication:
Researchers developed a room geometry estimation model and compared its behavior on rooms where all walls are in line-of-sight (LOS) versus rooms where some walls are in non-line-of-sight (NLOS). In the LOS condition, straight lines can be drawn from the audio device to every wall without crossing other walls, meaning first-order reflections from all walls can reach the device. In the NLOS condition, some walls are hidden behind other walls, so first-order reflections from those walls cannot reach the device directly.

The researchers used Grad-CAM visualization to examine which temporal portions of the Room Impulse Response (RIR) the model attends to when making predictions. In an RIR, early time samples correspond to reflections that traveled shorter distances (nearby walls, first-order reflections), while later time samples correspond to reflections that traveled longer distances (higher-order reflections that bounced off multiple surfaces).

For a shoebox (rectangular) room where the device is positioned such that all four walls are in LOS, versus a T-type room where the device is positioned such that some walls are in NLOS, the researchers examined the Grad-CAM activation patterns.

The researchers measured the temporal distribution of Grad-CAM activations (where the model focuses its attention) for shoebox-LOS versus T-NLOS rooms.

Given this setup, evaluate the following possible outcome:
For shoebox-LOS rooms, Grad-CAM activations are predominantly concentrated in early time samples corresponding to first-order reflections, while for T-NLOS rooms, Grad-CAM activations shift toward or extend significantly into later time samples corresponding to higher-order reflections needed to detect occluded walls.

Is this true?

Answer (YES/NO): YES